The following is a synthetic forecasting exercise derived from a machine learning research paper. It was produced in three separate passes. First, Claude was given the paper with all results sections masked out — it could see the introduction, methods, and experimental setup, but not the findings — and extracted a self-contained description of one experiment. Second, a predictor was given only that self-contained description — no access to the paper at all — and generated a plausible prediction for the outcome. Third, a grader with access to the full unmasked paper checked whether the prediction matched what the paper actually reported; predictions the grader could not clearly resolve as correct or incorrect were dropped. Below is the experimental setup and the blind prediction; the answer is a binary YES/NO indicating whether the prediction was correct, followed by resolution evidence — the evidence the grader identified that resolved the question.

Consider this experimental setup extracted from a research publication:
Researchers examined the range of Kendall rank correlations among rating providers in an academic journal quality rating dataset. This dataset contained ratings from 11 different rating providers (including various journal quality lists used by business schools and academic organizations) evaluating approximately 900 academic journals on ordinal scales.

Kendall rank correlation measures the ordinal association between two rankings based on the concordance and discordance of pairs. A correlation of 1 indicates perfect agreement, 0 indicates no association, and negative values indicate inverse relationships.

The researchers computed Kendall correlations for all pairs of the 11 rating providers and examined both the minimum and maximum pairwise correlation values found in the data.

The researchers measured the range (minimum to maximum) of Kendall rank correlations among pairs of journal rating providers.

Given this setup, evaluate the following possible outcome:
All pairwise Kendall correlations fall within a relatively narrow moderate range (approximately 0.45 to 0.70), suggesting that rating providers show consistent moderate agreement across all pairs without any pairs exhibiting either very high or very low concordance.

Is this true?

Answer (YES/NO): NO